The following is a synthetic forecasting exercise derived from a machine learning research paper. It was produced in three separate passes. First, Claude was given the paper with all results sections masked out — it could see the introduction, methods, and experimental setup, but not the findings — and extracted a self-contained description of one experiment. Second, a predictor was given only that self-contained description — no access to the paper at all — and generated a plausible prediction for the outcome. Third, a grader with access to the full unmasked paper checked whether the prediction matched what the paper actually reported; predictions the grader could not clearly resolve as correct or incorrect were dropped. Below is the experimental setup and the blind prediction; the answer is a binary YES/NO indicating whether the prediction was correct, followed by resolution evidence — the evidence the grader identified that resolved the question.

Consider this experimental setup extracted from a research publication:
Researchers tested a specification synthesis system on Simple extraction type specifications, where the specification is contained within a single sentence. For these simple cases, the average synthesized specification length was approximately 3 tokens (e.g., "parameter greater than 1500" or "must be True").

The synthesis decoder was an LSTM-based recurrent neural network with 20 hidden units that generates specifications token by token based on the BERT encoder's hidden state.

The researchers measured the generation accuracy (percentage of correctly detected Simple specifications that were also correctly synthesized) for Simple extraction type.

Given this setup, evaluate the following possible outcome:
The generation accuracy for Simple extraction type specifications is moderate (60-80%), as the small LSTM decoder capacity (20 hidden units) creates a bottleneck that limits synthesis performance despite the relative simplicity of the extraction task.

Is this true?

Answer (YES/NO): NO